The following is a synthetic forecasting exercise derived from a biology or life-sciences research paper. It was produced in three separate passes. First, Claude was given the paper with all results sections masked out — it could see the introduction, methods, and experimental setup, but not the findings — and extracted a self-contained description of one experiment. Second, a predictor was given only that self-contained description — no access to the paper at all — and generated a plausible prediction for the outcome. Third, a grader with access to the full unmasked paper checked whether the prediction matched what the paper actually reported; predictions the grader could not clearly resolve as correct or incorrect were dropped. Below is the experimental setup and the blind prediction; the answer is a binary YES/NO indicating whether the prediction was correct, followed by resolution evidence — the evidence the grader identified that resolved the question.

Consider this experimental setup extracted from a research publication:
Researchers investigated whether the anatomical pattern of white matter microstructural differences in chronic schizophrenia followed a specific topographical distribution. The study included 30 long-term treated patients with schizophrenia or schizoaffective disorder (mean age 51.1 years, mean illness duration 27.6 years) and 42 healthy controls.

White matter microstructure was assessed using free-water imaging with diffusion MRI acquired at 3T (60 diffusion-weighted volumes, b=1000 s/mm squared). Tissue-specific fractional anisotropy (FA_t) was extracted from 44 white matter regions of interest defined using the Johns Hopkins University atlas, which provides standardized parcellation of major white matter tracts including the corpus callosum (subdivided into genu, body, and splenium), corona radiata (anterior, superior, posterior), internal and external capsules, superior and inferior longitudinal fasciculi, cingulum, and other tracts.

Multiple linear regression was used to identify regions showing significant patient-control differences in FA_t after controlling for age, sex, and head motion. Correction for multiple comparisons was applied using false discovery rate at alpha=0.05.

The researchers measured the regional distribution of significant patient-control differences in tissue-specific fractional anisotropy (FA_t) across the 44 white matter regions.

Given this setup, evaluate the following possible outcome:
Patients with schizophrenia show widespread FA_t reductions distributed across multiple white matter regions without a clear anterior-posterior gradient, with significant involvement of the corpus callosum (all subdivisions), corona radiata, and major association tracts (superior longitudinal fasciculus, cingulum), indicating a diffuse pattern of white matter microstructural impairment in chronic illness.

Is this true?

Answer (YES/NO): NO